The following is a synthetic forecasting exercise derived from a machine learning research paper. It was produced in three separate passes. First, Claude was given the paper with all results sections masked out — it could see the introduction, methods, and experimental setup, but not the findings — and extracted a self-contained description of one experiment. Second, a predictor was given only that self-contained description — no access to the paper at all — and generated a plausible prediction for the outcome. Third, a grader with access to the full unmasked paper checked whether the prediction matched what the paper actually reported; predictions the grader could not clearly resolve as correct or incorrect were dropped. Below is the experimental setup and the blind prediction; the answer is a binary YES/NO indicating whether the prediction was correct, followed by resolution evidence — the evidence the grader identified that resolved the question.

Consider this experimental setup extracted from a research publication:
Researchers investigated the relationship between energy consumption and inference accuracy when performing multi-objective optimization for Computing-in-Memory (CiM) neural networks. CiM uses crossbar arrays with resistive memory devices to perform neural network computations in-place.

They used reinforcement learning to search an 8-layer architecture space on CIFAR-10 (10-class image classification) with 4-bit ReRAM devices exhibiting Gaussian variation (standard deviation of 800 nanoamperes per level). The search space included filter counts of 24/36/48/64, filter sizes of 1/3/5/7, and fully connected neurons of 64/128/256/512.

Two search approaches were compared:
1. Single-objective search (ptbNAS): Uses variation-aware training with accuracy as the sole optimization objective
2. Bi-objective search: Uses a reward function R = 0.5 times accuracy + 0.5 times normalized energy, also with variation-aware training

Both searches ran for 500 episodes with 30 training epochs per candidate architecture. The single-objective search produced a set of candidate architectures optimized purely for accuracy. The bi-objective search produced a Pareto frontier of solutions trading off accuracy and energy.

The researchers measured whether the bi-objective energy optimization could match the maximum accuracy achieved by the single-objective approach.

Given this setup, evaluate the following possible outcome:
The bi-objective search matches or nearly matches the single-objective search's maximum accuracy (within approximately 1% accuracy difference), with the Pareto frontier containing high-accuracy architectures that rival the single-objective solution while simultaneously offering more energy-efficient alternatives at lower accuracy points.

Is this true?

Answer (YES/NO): YES